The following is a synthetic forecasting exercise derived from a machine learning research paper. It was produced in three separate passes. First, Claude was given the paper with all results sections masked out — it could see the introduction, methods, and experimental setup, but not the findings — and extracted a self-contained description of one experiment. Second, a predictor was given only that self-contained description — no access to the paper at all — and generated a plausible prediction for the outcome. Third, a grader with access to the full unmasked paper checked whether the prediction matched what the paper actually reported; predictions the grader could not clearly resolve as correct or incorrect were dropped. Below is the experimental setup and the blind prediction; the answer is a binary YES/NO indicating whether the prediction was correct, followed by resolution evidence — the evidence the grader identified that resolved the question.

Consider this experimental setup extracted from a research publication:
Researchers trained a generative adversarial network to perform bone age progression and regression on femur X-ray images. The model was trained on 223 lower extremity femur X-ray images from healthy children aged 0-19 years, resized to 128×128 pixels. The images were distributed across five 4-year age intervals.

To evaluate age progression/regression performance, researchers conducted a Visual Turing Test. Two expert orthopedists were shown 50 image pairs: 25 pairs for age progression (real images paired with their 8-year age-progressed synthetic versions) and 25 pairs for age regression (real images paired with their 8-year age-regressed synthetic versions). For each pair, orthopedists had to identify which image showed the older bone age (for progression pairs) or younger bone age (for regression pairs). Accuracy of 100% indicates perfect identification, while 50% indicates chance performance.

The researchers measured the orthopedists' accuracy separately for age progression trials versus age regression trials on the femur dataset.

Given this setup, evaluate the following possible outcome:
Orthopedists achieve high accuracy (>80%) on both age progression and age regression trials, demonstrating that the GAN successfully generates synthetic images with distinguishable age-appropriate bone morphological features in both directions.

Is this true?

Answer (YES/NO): YES